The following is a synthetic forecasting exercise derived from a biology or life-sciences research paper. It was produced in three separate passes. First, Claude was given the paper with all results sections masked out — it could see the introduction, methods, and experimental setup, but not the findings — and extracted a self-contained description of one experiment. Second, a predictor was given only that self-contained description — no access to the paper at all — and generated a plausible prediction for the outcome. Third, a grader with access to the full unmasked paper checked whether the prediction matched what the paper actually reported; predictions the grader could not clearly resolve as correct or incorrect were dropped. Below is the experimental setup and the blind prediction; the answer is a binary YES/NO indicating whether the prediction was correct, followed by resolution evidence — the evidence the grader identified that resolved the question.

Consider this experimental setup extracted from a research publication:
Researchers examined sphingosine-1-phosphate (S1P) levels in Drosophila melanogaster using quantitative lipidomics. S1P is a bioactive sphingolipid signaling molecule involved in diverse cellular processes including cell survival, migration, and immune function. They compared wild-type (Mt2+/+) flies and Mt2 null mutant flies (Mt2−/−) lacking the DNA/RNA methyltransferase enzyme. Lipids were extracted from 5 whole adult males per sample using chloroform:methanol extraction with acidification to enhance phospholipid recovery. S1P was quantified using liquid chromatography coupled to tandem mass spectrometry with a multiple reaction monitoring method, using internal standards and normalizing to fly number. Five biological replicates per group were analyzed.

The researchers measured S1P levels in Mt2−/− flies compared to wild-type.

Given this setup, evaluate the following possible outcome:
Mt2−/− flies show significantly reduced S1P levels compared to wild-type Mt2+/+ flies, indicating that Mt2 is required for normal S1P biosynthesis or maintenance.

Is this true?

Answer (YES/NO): NO